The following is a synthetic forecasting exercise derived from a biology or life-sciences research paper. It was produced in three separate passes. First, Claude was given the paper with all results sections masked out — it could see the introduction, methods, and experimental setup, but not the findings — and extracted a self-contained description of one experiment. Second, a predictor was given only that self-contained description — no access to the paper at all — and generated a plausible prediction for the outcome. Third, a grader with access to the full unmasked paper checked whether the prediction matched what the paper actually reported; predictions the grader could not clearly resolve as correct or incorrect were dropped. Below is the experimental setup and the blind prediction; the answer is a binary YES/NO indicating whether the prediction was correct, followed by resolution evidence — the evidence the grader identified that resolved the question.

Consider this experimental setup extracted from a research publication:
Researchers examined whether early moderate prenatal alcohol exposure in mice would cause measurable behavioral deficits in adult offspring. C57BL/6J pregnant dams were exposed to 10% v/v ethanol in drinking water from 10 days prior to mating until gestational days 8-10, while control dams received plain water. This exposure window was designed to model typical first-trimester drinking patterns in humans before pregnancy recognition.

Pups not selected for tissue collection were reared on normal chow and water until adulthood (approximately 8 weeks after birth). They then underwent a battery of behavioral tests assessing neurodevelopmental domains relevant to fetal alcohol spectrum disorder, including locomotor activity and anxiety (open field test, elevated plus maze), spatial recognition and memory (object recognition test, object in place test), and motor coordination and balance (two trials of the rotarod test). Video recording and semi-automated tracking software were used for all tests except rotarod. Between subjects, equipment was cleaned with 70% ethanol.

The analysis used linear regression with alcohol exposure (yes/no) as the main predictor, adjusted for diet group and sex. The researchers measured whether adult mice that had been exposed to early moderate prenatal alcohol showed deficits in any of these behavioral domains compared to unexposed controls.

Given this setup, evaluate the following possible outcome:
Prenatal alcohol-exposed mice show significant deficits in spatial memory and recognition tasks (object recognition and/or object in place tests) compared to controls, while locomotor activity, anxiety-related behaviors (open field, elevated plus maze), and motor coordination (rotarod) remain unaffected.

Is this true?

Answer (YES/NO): NO